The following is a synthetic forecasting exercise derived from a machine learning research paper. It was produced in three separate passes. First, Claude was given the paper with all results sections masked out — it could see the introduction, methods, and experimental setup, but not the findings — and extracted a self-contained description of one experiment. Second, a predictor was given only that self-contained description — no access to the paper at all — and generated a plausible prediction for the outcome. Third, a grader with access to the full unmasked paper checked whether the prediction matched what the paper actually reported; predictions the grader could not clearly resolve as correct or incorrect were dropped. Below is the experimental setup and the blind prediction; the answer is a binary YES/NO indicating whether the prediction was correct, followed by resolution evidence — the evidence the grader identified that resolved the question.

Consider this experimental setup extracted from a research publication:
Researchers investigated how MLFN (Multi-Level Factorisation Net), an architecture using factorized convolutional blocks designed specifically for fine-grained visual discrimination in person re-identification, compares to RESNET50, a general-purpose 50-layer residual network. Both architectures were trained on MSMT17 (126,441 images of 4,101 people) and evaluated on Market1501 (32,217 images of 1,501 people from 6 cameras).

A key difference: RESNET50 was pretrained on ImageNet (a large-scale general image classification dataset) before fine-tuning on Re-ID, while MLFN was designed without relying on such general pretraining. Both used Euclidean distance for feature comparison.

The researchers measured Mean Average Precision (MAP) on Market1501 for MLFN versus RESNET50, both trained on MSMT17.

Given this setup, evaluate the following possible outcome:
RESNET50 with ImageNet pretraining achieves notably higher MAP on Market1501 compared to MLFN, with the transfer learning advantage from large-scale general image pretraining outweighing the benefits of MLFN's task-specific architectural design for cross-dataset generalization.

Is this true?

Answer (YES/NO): NO